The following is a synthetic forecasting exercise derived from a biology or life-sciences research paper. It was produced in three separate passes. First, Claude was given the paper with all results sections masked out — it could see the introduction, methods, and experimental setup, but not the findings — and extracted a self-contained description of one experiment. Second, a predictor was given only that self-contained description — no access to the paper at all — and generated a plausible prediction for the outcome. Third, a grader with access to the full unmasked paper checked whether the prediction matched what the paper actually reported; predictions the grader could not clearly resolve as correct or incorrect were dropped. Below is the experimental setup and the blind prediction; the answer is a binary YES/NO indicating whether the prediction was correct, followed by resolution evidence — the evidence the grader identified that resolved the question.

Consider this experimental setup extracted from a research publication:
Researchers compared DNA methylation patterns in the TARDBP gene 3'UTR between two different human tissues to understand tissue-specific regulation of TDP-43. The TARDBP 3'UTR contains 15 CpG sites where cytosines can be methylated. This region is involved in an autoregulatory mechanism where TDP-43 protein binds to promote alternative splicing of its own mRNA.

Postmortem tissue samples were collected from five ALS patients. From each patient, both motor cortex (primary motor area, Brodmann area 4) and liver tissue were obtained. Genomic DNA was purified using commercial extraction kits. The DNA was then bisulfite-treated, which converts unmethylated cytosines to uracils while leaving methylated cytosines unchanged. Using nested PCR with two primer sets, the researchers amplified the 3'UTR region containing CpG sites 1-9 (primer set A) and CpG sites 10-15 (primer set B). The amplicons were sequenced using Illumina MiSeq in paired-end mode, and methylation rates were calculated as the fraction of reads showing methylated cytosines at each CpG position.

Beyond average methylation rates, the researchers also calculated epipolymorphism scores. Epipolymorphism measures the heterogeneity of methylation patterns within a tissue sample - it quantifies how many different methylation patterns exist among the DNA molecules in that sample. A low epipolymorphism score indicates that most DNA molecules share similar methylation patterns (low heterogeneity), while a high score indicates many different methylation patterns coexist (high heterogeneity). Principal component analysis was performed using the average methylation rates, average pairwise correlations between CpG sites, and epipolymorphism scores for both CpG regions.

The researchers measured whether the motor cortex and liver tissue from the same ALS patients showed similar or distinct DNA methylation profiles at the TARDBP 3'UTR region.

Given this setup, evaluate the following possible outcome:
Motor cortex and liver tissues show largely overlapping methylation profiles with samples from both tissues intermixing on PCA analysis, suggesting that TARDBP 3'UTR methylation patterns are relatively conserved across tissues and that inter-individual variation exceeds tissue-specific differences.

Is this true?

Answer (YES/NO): NO